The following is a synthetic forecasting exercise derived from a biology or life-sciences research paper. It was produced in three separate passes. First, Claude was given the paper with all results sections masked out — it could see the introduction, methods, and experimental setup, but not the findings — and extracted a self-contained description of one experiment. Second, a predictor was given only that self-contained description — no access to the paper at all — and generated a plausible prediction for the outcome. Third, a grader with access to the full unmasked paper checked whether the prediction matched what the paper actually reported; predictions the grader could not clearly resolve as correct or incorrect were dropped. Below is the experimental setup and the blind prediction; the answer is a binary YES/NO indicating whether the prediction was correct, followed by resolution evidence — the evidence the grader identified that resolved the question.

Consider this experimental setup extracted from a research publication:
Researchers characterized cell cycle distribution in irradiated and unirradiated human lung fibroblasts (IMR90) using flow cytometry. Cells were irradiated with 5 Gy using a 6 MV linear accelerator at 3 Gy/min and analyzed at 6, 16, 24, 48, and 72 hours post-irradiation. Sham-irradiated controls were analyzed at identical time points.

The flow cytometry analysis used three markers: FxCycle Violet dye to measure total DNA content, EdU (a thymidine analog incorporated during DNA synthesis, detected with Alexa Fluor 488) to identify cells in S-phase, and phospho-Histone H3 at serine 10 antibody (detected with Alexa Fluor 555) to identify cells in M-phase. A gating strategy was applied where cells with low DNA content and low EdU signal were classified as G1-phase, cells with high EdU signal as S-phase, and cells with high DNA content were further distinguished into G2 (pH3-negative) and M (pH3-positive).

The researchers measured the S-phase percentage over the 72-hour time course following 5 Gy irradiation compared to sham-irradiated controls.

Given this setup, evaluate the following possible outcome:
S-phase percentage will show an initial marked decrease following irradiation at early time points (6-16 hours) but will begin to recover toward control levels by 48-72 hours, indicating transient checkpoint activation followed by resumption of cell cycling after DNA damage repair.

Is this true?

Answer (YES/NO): NO